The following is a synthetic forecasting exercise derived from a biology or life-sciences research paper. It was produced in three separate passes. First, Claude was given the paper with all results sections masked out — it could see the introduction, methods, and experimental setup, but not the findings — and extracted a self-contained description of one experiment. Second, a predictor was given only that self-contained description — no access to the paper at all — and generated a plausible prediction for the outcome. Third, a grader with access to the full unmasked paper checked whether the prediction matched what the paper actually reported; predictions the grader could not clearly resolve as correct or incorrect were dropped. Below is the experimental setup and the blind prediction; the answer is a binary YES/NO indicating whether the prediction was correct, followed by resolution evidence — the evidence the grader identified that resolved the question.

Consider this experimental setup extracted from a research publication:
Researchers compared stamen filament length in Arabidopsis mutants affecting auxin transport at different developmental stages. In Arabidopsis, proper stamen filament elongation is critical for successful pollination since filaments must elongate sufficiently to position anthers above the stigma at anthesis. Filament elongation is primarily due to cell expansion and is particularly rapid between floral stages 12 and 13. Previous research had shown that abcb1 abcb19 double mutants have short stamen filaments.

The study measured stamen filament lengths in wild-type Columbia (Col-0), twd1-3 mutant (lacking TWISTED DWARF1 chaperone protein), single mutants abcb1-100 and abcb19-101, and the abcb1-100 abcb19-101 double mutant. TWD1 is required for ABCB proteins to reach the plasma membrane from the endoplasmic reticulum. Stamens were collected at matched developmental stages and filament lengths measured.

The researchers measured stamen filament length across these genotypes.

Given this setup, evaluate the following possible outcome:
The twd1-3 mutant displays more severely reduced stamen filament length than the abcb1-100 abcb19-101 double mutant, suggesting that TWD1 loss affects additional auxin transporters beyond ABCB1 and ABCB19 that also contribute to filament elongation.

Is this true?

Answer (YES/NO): NO